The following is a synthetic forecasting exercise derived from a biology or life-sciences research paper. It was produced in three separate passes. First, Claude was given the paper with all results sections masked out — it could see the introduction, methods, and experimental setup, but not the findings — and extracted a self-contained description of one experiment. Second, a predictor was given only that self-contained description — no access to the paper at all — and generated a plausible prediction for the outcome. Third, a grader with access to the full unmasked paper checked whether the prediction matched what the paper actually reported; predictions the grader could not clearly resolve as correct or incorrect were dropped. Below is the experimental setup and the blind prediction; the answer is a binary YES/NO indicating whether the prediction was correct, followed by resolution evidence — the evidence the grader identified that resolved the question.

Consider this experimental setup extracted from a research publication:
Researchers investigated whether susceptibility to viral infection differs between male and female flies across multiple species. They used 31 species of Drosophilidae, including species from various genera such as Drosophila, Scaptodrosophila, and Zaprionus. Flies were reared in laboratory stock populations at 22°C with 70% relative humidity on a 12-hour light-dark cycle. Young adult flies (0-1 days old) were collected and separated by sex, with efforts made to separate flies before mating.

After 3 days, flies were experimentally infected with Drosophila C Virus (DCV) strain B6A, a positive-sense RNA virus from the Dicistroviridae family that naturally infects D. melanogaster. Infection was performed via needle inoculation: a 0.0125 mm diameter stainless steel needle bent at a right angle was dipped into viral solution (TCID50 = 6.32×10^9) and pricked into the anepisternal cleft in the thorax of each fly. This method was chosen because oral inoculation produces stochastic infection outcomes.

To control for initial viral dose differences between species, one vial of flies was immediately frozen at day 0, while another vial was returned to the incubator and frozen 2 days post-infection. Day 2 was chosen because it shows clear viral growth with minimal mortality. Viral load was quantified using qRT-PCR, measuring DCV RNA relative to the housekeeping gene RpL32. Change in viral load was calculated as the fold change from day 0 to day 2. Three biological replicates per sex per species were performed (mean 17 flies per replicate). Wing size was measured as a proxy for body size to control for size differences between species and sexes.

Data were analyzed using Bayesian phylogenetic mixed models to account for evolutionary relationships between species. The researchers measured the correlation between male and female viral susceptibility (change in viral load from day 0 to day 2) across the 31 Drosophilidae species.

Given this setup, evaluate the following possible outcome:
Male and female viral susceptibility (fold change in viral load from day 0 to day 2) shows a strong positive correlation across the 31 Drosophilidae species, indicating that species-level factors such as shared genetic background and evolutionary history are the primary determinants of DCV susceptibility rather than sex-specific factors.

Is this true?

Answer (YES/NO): YES